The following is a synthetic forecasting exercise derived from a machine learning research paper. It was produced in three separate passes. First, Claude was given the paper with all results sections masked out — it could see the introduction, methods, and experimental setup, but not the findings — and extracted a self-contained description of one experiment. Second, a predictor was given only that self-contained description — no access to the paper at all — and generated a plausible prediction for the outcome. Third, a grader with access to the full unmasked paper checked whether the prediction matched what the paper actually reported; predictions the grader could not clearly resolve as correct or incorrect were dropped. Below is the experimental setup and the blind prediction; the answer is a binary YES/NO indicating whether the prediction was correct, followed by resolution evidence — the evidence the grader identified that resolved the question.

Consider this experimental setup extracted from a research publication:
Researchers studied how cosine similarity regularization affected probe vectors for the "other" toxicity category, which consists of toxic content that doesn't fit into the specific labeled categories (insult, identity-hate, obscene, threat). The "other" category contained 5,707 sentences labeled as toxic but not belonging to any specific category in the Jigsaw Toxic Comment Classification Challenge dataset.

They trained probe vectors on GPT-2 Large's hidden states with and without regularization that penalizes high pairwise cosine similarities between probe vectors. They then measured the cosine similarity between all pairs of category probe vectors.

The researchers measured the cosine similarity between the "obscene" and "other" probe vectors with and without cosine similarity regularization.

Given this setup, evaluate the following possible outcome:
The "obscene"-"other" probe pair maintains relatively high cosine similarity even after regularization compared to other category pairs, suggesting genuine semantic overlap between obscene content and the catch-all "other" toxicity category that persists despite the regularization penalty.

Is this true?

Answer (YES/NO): YES